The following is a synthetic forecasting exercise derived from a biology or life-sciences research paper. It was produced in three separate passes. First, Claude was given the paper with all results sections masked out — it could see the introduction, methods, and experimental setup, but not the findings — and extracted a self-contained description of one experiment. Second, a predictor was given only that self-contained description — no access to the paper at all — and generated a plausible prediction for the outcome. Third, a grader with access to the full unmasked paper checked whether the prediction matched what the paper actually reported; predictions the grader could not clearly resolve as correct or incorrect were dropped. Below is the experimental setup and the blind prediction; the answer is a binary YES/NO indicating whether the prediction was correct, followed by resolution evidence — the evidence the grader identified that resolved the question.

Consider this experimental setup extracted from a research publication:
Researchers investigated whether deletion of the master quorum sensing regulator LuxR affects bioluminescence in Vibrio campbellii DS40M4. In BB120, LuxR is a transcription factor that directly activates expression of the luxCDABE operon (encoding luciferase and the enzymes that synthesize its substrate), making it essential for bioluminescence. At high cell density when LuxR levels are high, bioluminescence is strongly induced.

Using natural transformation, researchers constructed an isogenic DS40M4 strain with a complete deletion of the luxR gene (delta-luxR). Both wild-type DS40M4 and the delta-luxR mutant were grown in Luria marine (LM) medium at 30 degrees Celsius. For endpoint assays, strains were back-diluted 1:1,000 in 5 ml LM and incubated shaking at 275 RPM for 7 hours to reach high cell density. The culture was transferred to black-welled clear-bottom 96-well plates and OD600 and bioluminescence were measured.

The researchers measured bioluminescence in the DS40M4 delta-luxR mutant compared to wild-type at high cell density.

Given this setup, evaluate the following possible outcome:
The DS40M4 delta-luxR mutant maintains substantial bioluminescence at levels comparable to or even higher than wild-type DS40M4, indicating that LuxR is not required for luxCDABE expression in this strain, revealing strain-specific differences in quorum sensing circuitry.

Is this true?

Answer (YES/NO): NO